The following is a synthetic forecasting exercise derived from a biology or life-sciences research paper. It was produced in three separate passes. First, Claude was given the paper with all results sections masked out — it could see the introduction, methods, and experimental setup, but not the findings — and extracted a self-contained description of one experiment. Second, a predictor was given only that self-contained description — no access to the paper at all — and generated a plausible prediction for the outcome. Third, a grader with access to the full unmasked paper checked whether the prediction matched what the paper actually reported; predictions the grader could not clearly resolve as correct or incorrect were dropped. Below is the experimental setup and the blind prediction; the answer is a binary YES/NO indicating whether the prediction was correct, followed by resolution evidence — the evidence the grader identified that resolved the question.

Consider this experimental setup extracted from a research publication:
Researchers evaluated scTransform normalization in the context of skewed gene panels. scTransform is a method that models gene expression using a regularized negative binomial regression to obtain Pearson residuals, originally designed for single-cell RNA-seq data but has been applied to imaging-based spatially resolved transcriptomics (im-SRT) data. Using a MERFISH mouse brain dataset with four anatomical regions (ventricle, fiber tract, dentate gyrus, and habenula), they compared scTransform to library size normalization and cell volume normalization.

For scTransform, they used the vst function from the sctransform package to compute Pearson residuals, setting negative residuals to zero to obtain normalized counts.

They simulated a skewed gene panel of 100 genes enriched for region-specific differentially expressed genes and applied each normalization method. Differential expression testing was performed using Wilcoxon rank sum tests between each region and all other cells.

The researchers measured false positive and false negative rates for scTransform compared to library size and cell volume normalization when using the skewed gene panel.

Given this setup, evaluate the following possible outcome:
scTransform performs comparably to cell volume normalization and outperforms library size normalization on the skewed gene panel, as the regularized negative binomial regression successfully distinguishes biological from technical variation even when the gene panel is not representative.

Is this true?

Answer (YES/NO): NO